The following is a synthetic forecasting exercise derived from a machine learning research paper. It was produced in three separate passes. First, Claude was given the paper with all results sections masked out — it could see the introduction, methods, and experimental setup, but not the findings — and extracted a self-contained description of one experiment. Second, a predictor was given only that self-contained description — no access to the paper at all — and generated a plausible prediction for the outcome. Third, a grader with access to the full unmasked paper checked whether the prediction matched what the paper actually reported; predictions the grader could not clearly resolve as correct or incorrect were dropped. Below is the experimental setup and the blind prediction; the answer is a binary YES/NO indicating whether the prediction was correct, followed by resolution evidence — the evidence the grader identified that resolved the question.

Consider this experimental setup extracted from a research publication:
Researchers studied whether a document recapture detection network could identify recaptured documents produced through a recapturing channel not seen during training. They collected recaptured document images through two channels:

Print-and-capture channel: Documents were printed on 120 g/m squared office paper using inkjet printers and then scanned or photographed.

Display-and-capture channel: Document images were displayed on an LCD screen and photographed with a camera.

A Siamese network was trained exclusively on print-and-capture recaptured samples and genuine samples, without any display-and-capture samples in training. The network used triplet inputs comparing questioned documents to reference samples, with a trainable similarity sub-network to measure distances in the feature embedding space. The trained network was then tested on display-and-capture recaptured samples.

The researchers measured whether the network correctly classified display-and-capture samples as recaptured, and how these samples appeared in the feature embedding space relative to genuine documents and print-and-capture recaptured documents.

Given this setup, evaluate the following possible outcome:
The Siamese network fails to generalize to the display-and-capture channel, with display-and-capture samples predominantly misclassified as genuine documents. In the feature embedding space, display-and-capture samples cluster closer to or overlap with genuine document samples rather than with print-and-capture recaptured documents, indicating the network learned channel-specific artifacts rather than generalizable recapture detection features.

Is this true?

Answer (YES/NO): NO